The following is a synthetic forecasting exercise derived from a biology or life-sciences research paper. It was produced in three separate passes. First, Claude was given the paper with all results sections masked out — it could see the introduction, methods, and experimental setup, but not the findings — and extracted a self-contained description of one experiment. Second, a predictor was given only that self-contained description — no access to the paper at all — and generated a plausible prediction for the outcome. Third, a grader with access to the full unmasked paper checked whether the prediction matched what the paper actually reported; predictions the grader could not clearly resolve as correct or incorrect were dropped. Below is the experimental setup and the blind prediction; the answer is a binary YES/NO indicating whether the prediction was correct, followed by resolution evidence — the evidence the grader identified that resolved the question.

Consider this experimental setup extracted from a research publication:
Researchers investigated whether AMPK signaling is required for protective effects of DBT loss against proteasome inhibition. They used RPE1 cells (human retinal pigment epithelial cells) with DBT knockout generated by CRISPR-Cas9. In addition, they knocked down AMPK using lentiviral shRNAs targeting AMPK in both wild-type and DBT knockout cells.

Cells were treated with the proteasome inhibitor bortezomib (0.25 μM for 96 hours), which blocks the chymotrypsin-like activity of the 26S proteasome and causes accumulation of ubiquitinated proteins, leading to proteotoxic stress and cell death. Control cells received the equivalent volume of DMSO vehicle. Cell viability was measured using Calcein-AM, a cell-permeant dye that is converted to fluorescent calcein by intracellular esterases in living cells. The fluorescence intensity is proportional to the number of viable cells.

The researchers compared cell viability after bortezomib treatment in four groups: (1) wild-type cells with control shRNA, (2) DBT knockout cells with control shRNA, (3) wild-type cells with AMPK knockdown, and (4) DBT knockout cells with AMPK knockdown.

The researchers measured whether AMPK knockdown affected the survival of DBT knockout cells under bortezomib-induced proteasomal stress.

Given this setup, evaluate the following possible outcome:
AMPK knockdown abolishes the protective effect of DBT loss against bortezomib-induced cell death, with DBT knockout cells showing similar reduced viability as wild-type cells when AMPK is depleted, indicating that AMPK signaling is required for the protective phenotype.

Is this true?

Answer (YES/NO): YES